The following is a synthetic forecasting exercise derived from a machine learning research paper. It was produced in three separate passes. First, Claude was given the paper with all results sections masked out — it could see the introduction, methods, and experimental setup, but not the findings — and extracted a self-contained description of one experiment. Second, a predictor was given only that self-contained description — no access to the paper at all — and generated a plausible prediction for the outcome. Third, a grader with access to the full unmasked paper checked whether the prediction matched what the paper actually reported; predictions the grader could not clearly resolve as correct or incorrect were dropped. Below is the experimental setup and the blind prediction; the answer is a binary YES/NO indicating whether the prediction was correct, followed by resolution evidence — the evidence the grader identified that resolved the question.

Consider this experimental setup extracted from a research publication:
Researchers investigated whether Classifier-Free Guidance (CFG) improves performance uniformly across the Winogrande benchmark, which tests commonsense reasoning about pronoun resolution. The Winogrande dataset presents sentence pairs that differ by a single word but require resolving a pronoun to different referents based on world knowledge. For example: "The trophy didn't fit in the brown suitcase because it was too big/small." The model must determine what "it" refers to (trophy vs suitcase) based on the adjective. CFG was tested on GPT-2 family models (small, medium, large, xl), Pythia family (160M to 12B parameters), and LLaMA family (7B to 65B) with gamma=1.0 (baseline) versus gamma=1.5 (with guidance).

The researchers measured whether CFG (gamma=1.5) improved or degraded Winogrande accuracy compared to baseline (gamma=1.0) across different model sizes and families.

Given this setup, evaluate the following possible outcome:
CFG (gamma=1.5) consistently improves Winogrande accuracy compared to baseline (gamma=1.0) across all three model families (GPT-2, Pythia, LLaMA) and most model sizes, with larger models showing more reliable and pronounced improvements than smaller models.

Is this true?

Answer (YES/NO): NO